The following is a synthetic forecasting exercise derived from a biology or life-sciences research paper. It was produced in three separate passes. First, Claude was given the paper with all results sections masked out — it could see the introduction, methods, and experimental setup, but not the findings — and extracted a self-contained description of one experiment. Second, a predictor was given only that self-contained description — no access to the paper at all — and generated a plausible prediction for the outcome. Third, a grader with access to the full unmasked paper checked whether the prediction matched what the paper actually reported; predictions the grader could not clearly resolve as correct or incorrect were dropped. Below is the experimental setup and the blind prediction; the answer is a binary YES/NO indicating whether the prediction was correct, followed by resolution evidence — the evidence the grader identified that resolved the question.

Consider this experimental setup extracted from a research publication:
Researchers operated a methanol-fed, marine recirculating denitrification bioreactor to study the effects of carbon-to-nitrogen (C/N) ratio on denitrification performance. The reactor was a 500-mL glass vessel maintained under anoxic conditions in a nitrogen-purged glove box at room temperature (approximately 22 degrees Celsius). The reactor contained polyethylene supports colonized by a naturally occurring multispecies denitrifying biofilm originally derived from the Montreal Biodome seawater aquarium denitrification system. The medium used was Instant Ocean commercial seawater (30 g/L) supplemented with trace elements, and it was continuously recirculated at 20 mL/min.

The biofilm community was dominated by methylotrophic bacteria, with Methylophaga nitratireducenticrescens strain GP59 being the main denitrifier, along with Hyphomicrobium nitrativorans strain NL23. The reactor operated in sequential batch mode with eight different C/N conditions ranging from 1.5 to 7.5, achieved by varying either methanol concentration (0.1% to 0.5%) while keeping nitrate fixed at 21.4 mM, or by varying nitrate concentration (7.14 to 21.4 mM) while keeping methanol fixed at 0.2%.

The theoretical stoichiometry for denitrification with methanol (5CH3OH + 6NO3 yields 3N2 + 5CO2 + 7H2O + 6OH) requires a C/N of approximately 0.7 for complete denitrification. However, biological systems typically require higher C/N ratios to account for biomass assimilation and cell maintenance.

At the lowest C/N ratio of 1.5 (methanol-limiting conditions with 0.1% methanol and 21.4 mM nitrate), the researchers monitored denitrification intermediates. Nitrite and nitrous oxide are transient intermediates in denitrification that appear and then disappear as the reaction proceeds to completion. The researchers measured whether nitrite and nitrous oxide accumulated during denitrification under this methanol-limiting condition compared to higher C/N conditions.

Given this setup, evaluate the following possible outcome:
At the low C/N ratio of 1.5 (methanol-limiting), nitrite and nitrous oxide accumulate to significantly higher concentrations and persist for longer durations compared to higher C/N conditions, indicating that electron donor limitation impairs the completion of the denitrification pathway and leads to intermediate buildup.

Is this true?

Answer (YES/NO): NO